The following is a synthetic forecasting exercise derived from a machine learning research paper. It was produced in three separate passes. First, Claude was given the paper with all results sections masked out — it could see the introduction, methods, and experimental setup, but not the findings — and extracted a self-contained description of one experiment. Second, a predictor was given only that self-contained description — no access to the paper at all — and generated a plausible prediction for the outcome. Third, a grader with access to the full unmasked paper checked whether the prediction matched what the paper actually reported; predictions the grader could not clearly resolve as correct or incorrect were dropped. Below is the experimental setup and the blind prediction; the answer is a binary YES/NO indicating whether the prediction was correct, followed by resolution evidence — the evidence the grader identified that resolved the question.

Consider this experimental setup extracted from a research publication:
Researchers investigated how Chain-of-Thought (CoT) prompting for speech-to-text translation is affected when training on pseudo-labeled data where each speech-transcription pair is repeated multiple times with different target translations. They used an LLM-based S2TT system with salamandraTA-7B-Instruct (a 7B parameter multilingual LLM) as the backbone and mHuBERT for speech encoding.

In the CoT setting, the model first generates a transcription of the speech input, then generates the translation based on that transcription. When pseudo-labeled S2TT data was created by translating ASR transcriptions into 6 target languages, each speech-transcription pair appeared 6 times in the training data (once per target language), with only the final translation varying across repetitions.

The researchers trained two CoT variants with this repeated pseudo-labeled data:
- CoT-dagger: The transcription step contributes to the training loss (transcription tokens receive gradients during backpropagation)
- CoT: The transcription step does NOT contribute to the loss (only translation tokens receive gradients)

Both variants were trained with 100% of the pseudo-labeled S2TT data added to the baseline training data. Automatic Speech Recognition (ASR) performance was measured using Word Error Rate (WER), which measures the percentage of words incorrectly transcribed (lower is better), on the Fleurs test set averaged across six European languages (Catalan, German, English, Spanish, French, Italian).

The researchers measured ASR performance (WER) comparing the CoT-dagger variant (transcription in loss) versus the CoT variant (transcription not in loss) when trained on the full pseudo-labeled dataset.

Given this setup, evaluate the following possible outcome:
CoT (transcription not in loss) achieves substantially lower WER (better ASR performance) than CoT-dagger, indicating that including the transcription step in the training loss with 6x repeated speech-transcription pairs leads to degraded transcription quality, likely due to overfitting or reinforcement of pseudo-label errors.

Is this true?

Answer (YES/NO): YES